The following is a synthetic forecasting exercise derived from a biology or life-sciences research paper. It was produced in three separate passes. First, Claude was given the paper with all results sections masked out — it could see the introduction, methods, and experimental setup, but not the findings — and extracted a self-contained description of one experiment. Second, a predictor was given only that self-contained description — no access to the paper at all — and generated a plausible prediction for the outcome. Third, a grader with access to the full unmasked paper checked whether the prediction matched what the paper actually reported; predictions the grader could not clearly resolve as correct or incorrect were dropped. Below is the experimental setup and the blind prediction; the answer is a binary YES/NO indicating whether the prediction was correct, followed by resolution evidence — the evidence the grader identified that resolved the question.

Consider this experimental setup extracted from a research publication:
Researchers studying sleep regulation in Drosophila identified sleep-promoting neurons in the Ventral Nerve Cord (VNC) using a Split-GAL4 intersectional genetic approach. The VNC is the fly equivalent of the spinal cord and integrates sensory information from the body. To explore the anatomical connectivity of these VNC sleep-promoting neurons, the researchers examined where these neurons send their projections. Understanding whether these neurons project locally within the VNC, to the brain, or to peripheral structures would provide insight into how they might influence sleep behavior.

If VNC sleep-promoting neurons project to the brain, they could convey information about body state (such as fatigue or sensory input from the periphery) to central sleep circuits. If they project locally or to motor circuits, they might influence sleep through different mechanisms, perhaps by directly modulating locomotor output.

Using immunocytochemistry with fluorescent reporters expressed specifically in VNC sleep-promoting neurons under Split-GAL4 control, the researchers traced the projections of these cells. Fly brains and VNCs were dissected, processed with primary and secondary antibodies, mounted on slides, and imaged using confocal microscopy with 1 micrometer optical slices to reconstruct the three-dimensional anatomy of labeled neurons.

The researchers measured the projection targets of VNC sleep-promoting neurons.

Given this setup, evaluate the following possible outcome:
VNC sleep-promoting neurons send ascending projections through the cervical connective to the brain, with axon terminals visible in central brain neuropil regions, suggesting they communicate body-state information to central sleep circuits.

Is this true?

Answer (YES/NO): YES